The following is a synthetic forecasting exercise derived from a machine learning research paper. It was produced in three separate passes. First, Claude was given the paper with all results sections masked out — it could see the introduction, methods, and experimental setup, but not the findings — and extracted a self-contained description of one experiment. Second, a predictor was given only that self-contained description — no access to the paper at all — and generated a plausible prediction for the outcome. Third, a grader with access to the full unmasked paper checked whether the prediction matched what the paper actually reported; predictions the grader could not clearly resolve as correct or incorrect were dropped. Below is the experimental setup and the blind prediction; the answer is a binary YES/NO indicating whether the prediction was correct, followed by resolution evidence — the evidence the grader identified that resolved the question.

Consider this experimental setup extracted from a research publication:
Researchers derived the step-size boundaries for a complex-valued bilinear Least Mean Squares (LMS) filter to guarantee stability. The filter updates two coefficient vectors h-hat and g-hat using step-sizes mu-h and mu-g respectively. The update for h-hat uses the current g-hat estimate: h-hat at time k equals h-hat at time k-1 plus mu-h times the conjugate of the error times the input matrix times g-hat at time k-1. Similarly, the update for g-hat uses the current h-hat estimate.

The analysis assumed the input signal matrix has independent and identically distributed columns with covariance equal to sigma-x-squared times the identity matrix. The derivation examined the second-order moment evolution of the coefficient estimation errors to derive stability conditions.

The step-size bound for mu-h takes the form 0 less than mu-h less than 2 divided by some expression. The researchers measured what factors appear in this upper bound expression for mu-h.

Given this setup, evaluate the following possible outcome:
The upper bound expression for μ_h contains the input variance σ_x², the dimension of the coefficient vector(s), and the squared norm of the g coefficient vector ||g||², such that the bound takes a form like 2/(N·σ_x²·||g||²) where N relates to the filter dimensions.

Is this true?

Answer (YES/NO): NO